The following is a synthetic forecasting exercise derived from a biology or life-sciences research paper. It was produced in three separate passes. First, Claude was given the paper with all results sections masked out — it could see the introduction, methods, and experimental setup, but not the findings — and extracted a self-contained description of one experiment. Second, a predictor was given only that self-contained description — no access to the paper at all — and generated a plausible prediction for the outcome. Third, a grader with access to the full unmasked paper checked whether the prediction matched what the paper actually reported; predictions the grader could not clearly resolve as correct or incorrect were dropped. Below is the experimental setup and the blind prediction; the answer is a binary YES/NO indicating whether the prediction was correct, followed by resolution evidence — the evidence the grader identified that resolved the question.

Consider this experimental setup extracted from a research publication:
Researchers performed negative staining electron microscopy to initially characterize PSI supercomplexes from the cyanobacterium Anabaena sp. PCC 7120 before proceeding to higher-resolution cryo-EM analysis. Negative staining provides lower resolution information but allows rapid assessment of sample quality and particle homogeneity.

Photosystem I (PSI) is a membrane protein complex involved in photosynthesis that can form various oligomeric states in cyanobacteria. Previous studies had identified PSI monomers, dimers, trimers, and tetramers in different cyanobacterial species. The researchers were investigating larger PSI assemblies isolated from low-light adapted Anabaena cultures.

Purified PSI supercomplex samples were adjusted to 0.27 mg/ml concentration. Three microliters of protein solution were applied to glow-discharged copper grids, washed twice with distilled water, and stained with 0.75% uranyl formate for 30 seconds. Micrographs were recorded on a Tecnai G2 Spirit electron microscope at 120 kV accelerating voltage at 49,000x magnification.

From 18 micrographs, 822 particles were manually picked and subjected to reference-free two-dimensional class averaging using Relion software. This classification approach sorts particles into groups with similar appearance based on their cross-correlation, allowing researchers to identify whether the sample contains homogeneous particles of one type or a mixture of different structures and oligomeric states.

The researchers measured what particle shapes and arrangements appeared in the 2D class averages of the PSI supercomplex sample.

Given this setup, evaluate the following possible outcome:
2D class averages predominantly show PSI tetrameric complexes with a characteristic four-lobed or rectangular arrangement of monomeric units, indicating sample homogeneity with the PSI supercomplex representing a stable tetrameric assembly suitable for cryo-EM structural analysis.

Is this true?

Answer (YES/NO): NO